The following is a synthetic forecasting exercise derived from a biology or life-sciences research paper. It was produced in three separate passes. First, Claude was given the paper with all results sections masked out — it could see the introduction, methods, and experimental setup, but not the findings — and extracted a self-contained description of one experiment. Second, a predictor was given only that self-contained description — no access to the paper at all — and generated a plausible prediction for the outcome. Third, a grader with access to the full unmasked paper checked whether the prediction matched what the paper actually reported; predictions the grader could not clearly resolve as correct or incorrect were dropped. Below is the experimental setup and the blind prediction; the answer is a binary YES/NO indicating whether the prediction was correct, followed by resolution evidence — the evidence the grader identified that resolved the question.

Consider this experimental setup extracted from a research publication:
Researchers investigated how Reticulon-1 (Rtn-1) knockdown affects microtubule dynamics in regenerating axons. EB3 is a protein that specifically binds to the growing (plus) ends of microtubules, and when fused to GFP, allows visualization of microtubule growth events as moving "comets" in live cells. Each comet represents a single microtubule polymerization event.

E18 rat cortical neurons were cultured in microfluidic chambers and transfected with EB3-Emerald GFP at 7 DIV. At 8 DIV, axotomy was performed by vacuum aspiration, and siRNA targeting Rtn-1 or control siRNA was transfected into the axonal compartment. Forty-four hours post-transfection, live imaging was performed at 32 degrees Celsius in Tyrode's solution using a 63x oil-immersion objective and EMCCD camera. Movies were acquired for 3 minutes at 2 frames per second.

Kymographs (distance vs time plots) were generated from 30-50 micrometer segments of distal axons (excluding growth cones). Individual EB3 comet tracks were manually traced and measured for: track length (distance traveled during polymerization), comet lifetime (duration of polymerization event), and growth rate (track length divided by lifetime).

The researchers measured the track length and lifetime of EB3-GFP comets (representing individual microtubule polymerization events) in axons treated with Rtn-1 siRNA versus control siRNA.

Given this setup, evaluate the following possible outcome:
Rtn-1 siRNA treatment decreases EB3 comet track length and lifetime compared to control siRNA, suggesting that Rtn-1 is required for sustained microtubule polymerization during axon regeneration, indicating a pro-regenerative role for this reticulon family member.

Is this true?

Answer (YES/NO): NO